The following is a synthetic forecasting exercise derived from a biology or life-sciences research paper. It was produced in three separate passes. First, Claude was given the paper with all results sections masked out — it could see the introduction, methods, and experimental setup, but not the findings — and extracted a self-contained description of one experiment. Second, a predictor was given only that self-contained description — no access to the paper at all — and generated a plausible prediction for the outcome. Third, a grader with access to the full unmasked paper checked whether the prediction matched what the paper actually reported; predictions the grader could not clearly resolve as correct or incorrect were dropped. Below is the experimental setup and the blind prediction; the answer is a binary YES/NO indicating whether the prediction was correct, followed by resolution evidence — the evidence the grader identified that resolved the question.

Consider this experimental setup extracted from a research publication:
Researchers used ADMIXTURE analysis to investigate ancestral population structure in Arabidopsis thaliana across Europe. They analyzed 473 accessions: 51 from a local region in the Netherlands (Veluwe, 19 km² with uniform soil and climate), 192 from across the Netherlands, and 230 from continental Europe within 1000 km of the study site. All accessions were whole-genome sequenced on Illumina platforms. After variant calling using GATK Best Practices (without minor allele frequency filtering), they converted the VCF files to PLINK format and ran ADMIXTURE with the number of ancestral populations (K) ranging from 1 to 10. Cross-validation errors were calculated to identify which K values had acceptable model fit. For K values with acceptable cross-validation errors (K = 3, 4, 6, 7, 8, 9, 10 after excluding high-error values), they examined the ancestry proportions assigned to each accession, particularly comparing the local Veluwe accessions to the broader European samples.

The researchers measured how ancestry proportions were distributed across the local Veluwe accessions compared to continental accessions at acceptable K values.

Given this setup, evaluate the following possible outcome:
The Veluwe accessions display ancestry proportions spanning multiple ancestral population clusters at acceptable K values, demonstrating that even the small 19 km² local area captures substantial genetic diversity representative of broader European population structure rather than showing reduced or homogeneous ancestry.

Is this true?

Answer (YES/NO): NO